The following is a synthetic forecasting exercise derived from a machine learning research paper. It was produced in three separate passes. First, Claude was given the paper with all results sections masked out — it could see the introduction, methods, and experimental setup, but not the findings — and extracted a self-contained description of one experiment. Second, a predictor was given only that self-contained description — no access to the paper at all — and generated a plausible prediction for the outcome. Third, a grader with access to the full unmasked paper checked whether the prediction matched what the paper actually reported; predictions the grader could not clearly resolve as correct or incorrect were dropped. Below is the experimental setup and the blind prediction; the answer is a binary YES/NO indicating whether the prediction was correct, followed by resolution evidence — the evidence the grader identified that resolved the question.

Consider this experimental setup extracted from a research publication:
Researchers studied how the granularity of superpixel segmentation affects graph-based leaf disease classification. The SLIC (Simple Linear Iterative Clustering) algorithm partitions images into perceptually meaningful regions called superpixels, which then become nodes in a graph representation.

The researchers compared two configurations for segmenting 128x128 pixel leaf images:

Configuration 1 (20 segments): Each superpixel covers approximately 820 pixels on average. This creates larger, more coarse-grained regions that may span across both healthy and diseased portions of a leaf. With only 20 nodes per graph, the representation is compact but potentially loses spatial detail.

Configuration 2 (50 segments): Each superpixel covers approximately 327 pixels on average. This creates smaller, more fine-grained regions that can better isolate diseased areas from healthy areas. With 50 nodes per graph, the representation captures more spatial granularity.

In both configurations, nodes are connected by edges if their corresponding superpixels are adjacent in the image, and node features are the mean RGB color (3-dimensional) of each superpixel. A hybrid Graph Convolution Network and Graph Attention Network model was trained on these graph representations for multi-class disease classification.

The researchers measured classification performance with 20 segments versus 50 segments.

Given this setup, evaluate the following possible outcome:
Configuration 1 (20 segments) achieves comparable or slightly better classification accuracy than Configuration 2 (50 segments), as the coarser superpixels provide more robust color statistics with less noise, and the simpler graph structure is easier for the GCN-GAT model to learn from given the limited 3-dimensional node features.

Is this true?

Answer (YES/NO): NO